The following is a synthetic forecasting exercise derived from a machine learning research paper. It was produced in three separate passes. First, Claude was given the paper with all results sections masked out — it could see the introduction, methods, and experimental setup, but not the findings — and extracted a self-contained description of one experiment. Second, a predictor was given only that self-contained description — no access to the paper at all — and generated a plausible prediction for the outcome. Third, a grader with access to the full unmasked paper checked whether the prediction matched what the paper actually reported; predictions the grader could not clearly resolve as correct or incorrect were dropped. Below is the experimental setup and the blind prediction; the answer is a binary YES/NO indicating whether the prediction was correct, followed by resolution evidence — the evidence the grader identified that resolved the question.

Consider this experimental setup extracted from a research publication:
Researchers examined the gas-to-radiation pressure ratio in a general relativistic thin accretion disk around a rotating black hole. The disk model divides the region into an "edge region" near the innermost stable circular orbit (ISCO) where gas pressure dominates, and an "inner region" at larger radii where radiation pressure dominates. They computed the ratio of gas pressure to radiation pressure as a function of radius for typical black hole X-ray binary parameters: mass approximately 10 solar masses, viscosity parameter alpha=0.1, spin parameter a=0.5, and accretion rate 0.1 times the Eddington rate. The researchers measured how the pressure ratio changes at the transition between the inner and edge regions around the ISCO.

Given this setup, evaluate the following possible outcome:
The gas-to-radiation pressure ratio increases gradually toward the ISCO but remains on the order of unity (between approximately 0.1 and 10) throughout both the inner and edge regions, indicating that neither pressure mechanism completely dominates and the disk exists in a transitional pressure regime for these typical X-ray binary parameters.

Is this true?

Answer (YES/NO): NO